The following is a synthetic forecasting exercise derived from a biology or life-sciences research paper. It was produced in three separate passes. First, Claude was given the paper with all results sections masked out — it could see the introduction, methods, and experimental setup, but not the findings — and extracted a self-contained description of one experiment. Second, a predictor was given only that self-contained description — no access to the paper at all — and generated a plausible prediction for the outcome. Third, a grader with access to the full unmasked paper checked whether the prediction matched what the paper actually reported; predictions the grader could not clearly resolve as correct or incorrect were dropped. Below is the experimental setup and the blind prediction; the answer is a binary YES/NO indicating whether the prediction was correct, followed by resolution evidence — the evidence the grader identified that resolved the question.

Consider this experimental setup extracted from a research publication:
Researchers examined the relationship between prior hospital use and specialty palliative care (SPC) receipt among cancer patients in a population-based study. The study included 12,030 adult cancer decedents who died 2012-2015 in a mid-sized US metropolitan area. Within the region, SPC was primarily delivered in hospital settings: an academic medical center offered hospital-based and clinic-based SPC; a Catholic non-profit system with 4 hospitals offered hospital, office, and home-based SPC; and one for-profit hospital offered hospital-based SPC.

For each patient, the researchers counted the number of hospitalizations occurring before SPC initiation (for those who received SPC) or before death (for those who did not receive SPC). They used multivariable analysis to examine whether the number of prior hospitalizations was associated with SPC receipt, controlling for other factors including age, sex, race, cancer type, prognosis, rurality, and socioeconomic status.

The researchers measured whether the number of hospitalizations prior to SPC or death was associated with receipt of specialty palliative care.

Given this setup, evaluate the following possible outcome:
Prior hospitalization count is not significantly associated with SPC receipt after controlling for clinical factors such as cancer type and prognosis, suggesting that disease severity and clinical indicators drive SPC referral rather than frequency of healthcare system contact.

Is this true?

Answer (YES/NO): NO